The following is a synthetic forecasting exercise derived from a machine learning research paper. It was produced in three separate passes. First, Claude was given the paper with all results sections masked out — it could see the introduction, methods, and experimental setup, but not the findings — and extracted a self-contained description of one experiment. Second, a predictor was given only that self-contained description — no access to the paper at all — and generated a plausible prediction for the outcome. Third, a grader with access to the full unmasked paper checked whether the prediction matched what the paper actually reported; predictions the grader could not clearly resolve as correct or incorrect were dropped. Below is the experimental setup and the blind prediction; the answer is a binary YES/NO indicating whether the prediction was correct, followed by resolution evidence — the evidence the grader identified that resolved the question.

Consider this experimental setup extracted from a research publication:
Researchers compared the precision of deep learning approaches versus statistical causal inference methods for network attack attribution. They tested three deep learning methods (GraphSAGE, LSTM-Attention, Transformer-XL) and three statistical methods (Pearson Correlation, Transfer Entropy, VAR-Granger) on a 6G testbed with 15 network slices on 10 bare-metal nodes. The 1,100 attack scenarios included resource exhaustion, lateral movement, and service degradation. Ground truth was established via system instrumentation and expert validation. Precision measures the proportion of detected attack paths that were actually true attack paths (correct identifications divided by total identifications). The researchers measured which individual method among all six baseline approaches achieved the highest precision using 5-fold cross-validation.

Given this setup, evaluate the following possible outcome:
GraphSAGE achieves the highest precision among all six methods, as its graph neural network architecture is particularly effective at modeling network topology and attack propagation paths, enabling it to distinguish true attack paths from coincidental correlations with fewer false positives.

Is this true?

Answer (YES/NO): NO